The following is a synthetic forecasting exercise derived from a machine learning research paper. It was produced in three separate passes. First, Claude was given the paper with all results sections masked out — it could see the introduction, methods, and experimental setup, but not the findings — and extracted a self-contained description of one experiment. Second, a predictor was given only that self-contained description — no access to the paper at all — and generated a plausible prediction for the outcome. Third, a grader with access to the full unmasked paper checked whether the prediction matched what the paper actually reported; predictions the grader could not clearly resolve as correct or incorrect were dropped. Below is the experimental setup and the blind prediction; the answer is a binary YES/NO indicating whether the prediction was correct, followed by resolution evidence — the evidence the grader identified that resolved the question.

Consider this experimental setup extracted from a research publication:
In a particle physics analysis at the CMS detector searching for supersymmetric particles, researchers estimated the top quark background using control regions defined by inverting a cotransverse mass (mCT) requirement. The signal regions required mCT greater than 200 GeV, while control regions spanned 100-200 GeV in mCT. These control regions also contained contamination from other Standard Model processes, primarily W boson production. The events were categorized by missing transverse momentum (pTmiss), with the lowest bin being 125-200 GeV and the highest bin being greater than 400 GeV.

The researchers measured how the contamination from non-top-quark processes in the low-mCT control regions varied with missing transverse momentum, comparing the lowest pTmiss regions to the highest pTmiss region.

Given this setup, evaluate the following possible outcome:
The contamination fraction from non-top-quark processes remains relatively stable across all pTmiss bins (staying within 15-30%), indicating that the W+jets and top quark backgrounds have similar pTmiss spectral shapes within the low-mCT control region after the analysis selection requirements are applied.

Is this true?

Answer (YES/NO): NO